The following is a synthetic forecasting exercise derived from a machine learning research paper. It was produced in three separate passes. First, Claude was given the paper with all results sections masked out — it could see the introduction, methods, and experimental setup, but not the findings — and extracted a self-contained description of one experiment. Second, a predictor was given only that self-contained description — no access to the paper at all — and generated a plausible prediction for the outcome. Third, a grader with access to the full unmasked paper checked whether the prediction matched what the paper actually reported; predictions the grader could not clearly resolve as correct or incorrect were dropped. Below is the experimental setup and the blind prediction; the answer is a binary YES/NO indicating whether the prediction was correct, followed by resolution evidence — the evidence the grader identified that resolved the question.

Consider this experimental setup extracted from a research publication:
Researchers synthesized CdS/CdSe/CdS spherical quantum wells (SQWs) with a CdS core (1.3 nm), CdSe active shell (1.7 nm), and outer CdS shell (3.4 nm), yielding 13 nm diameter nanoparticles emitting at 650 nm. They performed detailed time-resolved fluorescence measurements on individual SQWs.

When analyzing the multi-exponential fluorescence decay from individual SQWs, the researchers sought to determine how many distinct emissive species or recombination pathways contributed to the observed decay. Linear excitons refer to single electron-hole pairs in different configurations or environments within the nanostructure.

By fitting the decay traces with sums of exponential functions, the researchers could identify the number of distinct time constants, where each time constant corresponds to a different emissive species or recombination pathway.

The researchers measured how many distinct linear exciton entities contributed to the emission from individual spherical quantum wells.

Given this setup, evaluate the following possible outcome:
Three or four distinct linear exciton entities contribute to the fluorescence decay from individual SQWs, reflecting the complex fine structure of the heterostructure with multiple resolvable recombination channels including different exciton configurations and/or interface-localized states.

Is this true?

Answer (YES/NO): NO